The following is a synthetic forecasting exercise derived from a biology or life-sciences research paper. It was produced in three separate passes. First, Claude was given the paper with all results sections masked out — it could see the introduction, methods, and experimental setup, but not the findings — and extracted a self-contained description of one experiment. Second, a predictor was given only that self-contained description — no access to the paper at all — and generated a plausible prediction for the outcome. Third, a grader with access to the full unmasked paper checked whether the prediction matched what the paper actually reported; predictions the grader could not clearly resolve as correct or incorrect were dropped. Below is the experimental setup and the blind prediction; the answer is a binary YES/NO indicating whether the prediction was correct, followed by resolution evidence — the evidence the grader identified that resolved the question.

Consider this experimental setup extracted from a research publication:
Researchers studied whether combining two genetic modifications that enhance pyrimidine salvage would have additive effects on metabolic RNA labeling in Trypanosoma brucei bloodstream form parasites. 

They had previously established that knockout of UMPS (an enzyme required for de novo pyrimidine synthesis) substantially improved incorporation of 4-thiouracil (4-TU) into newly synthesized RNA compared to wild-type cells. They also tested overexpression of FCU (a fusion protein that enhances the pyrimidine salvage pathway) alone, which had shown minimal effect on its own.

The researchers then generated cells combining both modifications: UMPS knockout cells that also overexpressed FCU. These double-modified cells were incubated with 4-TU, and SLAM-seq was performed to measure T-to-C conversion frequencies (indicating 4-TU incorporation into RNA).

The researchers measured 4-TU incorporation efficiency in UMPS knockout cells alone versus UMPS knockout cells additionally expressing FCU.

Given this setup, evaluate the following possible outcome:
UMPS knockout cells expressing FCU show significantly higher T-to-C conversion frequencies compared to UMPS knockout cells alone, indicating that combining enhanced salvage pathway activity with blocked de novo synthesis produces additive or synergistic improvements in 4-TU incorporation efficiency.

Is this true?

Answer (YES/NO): YES